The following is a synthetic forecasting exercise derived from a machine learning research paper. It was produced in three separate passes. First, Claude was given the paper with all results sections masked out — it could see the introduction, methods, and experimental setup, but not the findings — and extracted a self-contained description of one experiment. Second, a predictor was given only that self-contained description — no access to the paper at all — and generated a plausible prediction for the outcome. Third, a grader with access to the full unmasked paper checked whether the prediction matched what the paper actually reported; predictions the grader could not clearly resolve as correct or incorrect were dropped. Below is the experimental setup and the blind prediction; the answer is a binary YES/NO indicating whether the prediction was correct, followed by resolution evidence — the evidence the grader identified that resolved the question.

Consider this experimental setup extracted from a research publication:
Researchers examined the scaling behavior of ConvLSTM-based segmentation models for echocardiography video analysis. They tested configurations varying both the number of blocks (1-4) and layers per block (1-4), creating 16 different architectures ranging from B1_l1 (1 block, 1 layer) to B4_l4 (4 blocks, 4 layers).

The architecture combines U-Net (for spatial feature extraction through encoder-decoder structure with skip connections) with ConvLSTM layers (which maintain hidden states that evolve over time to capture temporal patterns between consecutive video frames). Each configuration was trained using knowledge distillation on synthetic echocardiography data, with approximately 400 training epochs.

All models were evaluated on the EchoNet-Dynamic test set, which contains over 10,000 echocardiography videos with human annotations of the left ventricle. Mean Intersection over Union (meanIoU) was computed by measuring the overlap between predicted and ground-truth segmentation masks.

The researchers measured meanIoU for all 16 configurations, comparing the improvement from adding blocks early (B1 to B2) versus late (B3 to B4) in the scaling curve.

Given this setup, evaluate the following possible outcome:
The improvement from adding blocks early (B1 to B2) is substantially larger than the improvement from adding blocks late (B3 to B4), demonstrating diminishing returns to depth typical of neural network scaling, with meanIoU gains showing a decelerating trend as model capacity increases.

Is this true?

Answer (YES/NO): YES